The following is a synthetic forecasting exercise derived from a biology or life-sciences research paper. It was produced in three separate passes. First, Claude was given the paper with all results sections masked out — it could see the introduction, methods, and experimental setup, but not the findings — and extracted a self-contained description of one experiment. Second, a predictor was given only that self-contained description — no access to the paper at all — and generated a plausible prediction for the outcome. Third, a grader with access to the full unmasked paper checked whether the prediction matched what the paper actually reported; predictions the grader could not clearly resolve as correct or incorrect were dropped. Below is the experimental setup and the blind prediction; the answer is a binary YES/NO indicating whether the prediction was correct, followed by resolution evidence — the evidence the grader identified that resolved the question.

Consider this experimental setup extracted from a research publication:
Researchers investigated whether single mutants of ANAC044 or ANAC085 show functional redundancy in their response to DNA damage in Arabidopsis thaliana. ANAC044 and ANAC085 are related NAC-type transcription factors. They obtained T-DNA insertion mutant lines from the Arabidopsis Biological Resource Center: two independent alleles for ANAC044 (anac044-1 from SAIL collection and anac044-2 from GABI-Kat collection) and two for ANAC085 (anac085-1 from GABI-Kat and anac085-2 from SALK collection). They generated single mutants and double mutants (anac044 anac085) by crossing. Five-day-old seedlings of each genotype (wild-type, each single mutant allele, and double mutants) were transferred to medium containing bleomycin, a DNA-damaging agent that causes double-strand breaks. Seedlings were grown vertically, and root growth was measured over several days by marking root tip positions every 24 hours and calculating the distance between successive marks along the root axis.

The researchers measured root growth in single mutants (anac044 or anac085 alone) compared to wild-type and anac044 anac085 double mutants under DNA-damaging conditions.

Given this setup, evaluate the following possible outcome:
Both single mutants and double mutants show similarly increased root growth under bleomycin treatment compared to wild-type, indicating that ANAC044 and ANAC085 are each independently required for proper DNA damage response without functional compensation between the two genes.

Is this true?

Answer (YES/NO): YES